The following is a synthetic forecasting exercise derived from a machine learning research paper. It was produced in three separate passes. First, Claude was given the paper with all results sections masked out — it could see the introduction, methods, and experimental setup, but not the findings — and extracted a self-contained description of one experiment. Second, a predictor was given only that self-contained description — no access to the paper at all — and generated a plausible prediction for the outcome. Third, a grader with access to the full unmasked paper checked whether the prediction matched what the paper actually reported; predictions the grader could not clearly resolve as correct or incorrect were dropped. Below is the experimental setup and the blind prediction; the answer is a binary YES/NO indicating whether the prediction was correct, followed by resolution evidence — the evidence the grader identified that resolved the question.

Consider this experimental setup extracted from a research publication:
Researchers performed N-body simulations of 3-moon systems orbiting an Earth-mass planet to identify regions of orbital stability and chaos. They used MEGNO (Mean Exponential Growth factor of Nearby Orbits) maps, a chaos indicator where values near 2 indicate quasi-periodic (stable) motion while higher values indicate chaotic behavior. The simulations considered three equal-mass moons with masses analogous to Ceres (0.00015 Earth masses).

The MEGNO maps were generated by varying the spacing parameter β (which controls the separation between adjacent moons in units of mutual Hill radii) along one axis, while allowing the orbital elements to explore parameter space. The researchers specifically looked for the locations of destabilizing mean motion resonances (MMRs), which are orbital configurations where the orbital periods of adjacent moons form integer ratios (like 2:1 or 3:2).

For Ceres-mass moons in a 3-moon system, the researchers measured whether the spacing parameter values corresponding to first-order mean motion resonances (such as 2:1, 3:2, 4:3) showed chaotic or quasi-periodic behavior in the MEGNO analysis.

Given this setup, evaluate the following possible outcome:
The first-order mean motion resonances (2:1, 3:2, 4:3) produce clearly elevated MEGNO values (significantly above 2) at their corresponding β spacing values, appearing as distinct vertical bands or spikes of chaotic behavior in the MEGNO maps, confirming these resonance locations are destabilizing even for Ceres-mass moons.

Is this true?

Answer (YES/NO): NO